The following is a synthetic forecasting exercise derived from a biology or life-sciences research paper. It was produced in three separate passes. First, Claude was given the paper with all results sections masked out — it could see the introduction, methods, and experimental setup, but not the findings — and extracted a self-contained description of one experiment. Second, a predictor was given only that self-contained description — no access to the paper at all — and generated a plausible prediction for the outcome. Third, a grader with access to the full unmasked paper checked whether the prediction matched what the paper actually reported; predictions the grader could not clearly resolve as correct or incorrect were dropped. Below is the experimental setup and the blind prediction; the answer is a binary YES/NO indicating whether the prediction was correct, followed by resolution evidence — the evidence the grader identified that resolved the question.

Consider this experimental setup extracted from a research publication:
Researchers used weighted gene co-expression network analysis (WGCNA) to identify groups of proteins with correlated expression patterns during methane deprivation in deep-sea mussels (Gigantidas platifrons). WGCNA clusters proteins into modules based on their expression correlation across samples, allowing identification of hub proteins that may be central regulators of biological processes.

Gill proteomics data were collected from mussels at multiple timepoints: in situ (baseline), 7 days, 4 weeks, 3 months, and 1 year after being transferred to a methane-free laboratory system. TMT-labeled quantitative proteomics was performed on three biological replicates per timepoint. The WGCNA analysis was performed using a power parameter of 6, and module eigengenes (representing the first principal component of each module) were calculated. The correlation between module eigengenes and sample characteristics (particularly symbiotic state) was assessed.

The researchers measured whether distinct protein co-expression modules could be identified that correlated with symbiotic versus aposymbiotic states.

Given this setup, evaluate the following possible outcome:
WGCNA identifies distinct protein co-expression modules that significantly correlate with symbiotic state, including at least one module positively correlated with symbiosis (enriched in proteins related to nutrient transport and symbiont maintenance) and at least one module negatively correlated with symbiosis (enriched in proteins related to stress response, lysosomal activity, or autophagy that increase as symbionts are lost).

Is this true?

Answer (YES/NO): NO